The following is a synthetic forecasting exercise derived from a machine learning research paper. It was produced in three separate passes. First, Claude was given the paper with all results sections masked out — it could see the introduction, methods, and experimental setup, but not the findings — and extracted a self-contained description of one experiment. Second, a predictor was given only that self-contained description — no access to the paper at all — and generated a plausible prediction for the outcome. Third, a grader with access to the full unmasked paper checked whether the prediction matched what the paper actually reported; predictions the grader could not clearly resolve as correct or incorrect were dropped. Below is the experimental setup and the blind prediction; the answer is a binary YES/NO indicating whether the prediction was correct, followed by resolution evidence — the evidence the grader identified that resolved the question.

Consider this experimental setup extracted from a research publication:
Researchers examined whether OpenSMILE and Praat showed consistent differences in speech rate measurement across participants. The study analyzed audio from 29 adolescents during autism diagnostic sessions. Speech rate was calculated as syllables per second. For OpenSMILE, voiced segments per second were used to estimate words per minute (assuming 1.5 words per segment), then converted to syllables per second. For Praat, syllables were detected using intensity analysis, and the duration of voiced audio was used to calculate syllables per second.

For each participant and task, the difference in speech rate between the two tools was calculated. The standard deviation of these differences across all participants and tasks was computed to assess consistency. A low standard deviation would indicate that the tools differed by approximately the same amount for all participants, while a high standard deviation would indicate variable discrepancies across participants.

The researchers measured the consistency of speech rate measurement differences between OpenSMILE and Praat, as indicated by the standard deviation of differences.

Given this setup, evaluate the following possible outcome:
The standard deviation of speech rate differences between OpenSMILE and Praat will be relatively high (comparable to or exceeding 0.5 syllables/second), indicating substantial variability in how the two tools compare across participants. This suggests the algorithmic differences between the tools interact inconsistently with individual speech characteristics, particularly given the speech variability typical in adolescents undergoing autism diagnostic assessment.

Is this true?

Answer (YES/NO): YES